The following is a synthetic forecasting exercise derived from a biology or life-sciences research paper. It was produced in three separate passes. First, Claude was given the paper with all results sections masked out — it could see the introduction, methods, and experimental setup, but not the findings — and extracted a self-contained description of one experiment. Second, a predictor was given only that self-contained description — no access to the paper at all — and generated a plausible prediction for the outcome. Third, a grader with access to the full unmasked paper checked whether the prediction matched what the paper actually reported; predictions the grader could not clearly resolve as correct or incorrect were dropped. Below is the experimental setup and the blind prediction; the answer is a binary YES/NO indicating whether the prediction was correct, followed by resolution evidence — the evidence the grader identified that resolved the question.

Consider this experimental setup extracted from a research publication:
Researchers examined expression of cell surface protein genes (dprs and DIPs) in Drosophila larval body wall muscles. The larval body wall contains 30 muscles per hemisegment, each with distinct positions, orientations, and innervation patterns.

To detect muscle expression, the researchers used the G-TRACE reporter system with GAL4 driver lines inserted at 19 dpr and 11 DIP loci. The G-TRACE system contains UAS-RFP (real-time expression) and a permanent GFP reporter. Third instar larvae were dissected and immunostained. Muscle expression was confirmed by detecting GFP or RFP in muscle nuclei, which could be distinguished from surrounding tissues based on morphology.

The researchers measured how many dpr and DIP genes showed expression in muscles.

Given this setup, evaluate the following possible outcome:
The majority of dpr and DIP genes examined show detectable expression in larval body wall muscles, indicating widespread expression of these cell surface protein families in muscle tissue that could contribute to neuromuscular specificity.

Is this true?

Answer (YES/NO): NO